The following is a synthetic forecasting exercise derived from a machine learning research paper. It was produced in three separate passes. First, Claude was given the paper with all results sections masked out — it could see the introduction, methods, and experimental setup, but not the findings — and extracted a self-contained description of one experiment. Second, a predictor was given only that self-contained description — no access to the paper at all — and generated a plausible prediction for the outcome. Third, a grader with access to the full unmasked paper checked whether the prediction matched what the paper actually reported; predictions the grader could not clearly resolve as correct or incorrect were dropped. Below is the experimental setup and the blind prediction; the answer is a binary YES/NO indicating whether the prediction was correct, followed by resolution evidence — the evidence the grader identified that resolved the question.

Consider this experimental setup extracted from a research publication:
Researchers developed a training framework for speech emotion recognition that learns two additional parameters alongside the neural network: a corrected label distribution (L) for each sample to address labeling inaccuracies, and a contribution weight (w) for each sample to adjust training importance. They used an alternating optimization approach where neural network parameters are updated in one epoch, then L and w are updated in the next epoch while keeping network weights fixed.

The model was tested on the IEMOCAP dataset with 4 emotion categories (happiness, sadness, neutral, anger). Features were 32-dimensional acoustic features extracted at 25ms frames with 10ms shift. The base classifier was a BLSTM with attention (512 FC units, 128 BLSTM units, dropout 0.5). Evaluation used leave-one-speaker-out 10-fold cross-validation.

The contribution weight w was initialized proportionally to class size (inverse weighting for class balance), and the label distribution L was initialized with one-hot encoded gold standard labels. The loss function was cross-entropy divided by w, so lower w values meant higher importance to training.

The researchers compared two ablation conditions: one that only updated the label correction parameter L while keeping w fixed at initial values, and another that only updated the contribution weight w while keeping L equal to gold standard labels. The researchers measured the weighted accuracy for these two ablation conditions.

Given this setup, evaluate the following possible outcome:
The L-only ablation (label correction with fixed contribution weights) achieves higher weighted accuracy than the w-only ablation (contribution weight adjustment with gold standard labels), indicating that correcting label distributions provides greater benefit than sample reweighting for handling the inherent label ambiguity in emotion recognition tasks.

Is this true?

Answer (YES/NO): NO